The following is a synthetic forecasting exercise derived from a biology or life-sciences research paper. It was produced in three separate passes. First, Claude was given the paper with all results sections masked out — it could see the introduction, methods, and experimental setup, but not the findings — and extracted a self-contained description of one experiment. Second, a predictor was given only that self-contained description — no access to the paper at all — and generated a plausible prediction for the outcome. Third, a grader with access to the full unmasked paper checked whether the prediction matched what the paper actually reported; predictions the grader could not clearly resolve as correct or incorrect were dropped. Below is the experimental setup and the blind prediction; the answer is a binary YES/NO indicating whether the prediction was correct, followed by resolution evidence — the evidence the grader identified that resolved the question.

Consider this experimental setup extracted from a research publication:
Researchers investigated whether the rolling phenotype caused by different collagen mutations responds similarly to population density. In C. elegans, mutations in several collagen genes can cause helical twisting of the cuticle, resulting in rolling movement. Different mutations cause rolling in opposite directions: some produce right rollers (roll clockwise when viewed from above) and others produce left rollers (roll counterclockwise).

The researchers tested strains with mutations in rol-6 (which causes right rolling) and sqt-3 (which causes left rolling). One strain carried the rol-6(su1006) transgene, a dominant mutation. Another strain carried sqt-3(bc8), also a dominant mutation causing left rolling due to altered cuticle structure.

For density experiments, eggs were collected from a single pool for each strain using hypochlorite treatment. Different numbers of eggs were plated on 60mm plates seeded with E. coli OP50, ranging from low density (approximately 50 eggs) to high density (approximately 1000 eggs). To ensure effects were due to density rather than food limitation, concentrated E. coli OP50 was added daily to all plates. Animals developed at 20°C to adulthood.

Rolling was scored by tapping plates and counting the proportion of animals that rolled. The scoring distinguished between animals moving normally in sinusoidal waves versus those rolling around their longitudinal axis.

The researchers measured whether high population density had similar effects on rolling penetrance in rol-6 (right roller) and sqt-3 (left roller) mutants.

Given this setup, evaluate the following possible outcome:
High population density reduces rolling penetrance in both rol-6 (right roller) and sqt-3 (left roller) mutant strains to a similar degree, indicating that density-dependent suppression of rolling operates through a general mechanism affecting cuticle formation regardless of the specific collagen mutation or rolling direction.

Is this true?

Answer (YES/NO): NO